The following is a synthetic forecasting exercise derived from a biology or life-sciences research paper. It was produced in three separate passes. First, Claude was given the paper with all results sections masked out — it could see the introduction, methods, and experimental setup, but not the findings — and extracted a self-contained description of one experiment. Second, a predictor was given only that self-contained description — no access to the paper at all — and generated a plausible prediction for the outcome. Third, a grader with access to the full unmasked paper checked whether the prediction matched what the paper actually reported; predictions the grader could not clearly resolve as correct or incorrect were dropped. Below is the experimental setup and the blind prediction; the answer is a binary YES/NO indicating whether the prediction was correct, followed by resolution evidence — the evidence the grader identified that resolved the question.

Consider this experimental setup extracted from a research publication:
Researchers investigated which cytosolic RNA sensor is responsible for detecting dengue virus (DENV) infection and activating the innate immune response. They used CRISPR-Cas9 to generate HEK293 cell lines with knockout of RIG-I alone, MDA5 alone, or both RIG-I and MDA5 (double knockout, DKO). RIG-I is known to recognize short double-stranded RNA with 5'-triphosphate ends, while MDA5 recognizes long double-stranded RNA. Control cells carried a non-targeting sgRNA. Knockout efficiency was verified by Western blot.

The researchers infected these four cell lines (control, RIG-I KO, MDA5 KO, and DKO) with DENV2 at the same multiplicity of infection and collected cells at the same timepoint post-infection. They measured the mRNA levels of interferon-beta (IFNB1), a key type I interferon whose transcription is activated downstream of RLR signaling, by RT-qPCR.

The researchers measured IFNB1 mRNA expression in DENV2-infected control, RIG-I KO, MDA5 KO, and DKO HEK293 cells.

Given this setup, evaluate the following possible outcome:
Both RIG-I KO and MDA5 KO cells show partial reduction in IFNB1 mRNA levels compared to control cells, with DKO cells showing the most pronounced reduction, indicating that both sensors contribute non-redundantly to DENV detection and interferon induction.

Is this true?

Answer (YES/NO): NO